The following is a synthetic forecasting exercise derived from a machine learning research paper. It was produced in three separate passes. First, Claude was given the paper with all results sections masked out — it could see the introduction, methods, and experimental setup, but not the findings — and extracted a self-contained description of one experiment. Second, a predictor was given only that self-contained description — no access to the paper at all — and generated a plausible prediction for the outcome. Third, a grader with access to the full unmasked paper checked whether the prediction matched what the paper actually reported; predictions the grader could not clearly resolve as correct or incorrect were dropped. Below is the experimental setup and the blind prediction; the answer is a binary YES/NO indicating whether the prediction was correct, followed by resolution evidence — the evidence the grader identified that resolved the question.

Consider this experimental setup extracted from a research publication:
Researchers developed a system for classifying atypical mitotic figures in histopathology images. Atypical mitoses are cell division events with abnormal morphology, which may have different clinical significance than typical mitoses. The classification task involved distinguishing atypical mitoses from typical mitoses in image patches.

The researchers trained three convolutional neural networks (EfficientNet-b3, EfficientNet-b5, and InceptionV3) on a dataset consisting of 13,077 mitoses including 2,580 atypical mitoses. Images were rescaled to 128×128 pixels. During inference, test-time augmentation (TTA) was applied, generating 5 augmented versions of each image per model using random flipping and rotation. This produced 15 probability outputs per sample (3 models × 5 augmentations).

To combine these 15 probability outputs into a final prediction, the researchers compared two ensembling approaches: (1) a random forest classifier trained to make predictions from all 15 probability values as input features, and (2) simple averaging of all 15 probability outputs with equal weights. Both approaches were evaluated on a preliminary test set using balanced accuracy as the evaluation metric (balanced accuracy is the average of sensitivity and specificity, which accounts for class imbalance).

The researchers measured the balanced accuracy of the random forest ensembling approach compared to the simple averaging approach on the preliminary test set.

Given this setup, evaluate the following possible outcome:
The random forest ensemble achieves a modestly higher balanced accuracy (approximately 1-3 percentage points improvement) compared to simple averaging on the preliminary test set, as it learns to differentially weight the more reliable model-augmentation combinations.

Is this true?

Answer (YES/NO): NO